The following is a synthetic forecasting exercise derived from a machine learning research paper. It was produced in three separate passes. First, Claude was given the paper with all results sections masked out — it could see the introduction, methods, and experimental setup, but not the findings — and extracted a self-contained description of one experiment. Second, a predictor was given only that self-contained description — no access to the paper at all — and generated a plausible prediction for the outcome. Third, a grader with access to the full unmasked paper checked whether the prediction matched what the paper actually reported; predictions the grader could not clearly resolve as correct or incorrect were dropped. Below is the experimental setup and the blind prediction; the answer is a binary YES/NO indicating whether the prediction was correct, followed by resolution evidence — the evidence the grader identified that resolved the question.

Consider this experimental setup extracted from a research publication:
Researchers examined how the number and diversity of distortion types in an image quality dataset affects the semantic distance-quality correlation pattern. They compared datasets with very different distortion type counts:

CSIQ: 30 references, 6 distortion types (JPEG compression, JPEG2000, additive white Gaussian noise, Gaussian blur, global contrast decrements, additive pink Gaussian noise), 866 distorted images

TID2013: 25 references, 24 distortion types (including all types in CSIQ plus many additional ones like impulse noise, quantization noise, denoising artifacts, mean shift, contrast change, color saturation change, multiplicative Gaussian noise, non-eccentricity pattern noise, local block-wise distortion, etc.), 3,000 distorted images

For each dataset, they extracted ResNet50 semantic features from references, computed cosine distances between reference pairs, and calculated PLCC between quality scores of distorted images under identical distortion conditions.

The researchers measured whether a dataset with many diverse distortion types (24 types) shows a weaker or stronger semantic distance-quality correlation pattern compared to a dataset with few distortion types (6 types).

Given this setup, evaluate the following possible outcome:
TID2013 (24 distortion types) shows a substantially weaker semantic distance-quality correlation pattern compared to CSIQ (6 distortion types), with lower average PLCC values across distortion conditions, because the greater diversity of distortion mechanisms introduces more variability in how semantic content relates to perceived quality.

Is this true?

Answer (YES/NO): NO